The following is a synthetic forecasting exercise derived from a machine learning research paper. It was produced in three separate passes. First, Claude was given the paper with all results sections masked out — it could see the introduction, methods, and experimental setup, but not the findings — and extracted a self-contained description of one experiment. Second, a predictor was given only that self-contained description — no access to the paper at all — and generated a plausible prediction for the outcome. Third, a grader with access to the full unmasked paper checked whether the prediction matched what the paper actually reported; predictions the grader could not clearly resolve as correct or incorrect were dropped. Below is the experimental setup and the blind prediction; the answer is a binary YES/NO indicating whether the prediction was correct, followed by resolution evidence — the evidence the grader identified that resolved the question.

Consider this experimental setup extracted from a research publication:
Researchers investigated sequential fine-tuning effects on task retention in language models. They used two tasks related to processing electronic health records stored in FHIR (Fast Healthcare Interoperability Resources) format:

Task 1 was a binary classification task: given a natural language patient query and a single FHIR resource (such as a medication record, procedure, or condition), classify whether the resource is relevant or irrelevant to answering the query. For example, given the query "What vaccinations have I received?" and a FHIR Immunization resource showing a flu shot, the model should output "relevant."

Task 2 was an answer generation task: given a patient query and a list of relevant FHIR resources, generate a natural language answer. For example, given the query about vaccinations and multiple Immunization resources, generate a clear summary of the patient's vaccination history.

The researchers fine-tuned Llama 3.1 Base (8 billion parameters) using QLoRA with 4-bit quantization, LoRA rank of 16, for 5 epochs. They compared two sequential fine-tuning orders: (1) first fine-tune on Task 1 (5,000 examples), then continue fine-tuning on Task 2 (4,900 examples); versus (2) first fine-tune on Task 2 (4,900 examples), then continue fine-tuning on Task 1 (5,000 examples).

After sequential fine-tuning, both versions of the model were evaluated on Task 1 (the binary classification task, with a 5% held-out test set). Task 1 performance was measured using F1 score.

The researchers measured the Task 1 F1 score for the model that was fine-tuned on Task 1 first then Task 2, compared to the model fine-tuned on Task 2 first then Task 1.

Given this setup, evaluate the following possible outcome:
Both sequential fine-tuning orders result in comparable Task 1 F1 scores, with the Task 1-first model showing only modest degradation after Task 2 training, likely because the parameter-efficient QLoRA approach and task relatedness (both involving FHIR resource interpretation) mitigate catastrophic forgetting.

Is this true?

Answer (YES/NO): NO